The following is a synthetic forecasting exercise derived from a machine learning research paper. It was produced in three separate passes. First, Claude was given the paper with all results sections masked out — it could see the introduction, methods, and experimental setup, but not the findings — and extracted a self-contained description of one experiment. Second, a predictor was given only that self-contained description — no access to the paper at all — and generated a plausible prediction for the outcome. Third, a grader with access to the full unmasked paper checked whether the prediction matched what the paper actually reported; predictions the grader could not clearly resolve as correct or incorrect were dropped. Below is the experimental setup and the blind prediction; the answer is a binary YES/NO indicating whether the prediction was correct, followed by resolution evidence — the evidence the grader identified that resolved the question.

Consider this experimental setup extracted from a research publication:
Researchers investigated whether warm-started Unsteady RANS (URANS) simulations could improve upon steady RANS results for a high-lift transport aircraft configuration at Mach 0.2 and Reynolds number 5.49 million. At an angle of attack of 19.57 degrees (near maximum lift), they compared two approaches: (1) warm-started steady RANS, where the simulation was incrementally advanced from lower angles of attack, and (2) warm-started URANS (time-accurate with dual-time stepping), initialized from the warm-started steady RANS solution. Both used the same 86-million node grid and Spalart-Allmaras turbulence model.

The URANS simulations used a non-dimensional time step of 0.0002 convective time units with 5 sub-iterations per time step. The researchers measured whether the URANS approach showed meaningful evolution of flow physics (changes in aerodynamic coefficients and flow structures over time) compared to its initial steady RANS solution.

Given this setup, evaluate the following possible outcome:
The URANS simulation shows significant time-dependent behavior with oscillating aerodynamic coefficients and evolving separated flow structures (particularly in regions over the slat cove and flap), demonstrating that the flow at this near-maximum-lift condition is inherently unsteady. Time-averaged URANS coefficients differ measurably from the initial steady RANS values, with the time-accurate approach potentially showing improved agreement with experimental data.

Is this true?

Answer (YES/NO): NO